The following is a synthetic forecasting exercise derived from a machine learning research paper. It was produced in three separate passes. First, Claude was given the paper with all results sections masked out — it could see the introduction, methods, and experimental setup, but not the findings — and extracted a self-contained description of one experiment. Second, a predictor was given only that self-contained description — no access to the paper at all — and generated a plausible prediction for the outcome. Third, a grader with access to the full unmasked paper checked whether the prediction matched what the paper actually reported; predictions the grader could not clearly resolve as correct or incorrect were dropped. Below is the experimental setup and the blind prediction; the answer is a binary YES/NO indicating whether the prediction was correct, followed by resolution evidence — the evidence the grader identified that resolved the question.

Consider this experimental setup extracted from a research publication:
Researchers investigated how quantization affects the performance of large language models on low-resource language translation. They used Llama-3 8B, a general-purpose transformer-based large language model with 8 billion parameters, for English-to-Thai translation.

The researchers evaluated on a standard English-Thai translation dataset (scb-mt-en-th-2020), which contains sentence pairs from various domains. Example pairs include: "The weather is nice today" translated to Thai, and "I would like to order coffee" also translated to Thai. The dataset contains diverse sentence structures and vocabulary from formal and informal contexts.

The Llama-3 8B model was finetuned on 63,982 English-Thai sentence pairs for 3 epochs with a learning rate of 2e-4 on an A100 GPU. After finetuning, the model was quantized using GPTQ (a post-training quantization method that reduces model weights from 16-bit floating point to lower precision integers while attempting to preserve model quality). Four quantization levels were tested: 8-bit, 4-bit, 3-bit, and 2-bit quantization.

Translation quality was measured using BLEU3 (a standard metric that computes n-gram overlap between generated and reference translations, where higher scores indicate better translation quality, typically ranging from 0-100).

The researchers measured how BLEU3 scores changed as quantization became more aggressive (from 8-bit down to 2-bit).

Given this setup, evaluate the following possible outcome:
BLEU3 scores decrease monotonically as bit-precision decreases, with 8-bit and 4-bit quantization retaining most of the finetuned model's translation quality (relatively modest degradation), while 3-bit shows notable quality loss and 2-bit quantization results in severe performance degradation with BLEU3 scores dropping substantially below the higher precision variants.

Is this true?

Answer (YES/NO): YES